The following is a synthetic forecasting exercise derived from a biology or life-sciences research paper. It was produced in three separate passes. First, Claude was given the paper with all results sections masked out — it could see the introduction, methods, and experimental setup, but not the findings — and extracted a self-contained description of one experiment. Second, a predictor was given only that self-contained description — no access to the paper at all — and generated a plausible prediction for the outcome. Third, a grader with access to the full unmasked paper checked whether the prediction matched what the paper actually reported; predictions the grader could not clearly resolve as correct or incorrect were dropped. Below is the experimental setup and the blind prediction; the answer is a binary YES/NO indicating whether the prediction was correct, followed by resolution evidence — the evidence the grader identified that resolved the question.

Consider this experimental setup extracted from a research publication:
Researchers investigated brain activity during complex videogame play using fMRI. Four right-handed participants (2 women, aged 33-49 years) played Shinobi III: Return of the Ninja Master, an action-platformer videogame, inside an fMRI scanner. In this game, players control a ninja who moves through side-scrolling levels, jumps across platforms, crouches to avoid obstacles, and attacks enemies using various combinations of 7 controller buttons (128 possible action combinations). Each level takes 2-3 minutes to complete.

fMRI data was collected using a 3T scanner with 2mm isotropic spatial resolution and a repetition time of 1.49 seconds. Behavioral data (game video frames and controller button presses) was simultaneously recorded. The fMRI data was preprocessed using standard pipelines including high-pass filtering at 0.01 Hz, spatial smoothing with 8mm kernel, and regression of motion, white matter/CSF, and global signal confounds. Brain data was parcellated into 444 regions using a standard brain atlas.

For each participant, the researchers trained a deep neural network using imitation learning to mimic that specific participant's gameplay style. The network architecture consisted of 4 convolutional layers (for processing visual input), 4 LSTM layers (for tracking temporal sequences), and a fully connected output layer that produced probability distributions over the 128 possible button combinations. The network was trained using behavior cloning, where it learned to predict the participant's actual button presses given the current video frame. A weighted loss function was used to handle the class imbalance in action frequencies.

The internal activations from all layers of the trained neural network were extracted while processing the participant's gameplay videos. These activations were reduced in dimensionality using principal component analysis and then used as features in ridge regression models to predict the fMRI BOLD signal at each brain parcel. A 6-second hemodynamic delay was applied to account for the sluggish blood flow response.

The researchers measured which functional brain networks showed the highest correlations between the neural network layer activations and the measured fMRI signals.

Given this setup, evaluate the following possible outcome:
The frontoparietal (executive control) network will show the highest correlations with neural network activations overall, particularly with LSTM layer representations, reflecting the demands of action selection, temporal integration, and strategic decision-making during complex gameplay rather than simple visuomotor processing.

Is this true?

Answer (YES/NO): NO